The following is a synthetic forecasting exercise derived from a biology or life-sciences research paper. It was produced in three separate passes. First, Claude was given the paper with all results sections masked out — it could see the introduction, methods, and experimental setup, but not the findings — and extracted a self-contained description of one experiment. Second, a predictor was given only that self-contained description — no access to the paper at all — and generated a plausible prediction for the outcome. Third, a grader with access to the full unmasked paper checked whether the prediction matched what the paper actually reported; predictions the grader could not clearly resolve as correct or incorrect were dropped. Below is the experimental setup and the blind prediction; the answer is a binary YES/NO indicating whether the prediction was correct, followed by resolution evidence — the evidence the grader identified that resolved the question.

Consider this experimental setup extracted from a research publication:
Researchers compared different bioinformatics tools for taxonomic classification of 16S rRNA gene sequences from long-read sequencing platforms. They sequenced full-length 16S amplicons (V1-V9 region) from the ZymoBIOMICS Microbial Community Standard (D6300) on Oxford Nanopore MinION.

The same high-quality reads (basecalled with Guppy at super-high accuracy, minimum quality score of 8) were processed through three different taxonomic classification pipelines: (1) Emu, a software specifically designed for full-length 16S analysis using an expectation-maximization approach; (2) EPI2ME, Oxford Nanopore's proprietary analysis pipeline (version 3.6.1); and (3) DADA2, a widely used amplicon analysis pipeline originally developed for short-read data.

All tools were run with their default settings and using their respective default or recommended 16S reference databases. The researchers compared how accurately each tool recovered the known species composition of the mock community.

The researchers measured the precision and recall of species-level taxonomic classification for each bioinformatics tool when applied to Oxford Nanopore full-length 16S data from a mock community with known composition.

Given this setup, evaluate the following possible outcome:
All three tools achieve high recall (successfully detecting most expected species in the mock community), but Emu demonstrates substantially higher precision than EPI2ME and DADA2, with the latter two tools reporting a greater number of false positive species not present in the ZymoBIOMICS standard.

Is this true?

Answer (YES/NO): NO